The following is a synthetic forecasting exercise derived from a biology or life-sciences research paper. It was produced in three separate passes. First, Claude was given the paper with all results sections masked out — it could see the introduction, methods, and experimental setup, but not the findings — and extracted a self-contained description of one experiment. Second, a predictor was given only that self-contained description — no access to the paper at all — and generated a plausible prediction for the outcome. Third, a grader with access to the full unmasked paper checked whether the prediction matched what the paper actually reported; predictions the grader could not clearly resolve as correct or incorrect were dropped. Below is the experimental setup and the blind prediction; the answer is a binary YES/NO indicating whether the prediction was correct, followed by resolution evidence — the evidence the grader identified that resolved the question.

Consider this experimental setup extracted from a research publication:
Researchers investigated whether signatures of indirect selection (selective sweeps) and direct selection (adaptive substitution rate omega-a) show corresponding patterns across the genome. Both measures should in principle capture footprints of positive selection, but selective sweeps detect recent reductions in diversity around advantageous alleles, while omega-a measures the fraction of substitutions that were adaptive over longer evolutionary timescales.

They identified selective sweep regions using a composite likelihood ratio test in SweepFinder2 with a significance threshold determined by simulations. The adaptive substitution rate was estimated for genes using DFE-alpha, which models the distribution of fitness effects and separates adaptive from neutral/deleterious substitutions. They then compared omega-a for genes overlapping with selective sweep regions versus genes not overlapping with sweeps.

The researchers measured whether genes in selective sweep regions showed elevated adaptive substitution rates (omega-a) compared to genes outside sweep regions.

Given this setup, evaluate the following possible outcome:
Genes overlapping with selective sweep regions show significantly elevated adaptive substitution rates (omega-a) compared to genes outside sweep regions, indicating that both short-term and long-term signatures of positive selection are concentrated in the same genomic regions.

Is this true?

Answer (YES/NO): NO